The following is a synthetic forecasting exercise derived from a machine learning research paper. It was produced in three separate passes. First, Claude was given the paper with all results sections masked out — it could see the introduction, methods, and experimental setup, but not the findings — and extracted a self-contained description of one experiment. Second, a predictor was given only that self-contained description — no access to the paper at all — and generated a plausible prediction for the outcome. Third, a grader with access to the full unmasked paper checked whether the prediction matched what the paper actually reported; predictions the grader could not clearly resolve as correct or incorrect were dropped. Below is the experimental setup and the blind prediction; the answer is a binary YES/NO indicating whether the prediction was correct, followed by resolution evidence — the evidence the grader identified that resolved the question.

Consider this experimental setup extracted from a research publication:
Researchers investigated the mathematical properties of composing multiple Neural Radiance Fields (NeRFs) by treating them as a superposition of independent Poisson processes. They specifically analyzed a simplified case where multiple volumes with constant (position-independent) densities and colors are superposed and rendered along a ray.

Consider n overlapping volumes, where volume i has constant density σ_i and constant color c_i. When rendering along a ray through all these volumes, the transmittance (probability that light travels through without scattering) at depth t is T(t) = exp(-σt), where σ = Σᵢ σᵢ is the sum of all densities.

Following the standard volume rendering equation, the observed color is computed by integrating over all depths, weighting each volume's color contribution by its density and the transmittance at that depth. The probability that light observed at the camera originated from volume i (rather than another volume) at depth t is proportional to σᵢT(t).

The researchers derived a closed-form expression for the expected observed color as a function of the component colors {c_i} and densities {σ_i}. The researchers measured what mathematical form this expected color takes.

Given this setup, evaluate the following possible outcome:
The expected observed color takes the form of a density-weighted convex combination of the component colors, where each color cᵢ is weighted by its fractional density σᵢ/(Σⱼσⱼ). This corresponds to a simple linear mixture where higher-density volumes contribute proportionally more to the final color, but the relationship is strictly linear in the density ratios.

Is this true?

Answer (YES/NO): YES